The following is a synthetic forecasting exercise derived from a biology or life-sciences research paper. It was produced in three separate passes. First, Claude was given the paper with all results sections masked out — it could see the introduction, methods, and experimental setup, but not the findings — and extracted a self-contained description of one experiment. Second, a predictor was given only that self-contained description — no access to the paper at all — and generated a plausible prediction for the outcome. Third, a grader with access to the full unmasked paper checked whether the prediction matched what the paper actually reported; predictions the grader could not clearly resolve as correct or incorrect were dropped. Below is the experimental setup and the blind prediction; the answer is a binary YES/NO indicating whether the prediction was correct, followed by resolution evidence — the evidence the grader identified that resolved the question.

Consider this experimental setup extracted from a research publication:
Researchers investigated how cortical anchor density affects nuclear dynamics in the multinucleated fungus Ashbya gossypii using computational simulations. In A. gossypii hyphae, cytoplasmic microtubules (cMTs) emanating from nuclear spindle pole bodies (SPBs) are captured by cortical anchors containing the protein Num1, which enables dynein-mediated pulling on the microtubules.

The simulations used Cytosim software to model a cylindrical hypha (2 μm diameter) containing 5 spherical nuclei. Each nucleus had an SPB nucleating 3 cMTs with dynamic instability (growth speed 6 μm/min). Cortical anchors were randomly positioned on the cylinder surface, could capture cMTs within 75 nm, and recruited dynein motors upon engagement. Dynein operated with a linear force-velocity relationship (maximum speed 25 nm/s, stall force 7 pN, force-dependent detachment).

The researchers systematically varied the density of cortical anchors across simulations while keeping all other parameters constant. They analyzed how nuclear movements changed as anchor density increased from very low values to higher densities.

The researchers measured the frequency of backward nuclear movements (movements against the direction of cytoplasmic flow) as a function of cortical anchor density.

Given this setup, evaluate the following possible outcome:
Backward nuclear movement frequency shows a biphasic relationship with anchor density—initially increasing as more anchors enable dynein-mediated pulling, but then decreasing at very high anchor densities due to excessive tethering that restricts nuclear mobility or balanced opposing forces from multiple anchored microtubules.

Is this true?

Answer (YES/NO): NO